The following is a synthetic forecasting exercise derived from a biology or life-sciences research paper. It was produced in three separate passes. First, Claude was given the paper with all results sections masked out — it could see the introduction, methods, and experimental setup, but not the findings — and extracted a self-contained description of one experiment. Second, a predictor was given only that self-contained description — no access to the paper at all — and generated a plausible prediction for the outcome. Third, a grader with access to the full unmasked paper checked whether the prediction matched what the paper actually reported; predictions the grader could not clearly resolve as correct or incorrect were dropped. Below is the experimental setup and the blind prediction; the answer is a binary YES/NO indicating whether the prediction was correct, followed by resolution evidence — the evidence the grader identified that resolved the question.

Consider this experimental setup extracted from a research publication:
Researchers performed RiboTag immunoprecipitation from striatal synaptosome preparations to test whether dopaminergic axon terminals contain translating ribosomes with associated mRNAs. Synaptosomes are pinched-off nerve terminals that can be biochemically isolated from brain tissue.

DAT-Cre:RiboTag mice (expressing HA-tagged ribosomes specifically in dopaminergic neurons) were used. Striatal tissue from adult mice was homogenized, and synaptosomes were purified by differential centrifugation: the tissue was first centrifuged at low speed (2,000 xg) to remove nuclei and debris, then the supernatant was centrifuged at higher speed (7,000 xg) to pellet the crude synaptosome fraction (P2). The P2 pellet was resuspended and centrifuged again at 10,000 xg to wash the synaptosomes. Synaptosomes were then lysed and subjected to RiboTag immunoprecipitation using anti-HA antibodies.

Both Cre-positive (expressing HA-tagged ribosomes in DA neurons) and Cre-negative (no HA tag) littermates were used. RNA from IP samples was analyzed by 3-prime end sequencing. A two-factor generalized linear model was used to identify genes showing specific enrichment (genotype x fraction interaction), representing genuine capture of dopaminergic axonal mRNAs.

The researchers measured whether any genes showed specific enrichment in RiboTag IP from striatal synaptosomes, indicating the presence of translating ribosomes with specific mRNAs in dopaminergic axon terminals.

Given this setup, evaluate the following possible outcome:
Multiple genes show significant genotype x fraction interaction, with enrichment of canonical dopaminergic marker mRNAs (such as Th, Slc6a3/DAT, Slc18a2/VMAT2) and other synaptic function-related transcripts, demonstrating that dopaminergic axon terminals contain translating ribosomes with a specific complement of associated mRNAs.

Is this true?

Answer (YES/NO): NO